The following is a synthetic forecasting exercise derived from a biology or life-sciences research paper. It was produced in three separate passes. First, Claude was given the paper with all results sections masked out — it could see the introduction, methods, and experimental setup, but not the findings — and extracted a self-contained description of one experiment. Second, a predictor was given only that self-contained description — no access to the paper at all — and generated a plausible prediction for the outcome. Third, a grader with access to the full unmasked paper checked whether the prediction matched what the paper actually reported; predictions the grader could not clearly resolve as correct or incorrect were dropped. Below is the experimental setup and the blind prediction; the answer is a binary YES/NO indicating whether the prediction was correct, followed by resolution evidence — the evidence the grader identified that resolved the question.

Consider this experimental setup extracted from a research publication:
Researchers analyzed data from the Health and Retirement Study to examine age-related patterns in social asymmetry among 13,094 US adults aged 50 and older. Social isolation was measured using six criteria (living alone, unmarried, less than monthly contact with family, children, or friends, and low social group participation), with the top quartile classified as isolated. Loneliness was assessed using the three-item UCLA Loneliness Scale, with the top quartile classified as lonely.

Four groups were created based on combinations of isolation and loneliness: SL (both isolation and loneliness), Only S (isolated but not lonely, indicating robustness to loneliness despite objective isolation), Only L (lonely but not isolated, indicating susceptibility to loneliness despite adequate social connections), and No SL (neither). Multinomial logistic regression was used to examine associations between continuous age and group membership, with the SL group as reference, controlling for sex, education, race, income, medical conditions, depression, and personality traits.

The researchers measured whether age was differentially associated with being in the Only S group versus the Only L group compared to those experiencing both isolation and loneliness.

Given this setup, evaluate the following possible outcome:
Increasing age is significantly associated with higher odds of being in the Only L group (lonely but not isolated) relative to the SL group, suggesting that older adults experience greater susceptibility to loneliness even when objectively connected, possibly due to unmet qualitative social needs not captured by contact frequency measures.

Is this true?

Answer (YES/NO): NO